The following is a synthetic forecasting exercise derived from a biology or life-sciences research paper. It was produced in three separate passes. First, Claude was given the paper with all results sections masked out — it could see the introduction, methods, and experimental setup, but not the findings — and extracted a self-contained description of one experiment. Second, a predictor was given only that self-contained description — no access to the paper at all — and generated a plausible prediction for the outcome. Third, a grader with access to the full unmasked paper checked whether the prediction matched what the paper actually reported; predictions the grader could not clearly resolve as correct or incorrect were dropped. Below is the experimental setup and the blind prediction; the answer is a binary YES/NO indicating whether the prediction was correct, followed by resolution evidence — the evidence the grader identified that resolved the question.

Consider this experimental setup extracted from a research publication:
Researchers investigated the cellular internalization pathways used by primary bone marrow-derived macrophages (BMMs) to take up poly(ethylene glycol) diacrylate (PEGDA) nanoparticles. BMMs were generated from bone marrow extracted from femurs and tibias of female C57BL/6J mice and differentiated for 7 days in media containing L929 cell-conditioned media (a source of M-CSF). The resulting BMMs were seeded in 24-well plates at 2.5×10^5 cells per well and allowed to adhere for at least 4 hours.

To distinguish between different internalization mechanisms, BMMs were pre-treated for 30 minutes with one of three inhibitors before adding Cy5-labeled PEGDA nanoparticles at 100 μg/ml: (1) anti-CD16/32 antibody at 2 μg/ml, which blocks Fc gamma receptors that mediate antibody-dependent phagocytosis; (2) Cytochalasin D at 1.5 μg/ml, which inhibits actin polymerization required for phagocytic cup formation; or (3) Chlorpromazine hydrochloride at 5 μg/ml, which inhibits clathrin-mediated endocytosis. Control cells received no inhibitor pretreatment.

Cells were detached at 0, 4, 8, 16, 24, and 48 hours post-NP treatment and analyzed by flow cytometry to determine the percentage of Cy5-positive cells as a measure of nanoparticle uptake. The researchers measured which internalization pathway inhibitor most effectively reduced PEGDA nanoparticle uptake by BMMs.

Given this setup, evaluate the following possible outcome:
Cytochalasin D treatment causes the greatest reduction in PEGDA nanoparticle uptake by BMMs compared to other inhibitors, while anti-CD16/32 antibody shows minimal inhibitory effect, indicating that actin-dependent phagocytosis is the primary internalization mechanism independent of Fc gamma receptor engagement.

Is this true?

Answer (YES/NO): YES